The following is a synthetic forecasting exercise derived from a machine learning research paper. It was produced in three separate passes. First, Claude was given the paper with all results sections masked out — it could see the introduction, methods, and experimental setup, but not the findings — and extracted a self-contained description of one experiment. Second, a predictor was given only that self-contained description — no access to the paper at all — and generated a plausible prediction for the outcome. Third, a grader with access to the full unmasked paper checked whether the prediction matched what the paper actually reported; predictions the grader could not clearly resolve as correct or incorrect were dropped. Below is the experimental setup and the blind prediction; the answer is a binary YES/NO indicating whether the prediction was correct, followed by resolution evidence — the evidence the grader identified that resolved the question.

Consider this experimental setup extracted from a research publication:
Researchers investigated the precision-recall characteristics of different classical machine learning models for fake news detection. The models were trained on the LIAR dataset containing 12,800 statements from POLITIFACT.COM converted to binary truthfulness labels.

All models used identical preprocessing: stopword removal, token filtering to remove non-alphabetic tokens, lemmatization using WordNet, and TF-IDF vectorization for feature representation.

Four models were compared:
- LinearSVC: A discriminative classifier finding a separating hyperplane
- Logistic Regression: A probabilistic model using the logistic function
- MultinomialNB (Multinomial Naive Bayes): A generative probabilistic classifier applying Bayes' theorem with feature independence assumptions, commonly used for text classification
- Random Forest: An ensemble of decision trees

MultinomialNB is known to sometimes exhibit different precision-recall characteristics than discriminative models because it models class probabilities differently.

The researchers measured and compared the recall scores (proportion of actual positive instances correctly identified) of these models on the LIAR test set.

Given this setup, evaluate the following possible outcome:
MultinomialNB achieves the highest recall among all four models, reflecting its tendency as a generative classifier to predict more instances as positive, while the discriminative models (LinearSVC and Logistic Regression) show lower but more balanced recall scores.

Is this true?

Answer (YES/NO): YES